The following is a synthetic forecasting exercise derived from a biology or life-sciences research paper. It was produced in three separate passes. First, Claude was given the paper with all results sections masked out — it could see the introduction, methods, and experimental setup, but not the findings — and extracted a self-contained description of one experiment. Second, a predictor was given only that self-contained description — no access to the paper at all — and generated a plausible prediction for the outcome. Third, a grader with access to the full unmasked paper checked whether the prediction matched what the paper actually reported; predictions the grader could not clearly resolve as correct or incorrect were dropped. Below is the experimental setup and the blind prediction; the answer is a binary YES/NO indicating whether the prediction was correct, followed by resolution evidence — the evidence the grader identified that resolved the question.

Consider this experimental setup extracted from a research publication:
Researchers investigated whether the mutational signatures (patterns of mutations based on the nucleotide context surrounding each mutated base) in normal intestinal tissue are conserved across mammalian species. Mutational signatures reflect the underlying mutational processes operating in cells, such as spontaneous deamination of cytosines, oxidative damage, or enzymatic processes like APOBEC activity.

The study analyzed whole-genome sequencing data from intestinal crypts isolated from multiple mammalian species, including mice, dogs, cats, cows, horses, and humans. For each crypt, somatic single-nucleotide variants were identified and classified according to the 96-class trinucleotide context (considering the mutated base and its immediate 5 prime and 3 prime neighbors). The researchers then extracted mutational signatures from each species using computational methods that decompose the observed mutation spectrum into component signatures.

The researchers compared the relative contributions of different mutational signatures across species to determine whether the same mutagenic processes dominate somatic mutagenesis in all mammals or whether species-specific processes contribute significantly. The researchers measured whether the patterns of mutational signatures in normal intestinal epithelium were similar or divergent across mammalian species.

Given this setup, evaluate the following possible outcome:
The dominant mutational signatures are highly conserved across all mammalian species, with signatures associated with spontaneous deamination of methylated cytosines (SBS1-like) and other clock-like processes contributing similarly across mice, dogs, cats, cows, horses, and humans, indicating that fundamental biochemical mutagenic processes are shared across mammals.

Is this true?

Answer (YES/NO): NO